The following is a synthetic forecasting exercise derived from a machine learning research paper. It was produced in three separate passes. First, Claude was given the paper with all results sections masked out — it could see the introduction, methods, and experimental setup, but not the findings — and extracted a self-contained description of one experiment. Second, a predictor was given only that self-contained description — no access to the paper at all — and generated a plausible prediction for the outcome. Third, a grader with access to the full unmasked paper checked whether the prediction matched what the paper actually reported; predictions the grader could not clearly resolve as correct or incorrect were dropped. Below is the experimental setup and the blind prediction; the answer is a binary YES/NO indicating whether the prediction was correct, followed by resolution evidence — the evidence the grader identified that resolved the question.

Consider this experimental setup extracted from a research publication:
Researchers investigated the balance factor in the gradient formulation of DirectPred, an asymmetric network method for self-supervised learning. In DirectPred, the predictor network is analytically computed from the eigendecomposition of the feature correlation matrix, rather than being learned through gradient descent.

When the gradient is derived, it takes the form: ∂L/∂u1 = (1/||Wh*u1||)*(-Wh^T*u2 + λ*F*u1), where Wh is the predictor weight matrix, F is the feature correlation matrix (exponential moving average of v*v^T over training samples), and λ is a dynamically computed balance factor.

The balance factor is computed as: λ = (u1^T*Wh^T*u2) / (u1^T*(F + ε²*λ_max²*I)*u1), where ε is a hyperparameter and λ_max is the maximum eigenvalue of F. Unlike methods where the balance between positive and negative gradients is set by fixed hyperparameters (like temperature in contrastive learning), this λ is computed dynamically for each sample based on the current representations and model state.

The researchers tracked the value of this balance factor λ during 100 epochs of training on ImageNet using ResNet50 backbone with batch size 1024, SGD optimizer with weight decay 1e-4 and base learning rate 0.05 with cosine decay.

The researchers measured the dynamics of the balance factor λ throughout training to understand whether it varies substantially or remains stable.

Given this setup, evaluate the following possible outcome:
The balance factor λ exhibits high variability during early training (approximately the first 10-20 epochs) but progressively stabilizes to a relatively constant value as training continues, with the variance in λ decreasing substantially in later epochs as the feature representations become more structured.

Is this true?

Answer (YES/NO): NO